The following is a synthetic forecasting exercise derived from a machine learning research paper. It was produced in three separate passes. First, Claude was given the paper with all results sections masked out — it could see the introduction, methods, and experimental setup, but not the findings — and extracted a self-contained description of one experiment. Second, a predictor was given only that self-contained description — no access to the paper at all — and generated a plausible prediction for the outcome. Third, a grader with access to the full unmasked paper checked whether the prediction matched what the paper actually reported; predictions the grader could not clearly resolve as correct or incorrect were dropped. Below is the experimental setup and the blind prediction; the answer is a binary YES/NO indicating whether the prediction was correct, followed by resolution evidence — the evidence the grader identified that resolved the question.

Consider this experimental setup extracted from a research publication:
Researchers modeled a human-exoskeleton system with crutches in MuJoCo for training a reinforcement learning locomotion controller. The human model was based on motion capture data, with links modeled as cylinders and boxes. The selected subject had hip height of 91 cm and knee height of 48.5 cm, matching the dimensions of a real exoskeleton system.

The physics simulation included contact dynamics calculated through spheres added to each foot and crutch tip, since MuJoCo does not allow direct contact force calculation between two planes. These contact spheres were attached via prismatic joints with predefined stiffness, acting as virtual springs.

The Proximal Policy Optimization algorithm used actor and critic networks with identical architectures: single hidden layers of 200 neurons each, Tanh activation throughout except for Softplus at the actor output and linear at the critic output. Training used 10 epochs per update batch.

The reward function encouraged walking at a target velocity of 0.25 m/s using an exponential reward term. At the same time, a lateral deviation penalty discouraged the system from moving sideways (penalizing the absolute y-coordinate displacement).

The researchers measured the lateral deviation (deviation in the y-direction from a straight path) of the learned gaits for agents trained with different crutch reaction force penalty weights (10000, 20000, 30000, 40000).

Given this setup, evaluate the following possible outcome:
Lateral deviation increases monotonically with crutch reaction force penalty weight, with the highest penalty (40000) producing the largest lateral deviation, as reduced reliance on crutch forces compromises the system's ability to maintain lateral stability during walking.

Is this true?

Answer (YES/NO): NO